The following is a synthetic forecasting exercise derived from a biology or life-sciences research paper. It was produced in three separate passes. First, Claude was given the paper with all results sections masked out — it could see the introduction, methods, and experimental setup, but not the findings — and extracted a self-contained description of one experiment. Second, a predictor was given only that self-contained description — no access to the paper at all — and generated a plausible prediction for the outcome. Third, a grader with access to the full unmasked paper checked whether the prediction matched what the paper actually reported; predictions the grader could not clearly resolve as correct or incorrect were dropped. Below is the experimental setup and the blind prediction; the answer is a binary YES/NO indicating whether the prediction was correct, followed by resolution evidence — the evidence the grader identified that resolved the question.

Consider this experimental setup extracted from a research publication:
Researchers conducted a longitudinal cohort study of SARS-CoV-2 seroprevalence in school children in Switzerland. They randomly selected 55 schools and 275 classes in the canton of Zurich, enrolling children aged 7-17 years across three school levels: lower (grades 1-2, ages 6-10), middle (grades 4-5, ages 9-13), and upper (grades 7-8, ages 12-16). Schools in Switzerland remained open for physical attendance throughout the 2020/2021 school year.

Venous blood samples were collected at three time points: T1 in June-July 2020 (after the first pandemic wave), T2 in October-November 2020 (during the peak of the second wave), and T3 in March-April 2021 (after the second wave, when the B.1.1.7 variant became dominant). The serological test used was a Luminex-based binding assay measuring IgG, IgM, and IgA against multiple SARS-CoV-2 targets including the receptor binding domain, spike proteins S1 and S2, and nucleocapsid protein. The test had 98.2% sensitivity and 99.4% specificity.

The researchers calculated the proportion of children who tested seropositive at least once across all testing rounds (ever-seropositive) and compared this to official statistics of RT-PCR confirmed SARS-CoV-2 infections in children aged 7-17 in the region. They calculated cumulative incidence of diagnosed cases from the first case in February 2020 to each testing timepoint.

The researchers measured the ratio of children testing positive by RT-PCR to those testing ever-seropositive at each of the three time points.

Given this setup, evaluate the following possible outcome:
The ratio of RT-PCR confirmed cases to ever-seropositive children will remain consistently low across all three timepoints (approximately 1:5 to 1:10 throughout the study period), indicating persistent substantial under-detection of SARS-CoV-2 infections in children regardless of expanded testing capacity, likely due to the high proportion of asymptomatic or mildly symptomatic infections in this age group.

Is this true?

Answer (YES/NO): NO